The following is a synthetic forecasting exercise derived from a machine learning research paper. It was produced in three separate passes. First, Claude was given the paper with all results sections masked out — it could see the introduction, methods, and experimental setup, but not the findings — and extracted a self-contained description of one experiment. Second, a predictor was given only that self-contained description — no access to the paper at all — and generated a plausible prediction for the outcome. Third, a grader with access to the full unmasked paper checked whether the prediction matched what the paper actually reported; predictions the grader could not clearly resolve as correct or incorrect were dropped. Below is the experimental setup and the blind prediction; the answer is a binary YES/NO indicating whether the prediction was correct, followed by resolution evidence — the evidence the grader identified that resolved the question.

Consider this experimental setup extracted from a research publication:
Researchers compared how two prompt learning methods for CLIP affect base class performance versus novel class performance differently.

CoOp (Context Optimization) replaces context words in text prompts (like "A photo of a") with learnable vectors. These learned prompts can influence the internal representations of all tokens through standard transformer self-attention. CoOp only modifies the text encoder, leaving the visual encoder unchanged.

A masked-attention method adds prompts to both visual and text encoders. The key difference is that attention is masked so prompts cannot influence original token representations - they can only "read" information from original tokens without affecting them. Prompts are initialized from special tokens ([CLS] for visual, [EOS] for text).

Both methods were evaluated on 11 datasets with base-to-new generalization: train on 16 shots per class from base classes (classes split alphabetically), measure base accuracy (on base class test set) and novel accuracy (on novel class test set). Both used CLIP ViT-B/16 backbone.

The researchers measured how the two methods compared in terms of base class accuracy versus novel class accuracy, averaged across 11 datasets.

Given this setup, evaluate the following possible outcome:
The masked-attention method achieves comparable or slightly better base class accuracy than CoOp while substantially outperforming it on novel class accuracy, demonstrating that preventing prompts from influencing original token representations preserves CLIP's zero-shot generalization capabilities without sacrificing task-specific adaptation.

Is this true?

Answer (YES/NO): NO